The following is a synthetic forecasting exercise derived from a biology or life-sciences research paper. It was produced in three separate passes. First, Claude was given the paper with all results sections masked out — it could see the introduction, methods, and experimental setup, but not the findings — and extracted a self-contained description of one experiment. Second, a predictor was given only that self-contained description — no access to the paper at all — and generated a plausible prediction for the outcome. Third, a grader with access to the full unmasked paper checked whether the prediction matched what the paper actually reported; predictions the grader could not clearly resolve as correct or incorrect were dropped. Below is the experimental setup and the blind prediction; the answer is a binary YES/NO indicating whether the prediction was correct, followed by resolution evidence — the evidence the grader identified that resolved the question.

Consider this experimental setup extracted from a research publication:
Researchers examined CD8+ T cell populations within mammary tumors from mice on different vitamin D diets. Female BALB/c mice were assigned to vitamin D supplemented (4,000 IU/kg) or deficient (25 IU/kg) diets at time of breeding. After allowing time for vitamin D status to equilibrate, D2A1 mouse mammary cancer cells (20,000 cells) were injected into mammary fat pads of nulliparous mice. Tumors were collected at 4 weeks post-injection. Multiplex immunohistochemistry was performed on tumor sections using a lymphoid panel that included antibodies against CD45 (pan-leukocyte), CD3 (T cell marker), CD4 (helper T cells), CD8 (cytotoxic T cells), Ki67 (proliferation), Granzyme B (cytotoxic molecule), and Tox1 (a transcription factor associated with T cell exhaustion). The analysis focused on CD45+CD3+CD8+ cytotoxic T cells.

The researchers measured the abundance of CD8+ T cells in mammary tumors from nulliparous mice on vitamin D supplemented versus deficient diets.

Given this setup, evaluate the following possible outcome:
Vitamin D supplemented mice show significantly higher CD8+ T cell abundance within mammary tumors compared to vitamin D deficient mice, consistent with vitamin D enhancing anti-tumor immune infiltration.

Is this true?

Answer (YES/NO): YES